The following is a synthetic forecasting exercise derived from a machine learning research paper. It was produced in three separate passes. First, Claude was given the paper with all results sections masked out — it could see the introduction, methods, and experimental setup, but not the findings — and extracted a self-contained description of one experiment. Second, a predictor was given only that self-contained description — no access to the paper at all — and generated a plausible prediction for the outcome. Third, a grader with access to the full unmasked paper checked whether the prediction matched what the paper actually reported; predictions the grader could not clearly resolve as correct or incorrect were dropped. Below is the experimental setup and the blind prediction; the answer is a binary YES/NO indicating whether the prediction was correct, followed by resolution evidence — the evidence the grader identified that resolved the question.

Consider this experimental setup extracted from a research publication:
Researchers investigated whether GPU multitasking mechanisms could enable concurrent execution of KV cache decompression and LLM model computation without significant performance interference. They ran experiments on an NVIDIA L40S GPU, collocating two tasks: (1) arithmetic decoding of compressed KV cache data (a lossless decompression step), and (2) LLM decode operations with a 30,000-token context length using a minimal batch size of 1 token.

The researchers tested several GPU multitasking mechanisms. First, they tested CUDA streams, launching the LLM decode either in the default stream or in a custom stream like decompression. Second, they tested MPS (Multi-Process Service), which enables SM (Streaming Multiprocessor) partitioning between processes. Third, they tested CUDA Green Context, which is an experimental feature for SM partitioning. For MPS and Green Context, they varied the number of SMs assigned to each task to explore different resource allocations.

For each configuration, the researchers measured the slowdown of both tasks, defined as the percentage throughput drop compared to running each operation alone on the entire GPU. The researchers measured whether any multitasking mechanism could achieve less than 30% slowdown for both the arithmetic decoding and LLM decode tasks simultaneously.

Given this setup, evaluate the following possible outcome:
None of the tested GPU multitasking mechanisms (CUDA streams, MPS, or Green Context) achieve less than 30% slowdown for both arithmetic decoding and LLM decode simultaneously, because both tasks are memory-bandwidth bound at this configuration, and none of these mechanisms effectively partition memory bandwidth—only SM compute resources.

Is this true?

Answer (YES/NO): YES